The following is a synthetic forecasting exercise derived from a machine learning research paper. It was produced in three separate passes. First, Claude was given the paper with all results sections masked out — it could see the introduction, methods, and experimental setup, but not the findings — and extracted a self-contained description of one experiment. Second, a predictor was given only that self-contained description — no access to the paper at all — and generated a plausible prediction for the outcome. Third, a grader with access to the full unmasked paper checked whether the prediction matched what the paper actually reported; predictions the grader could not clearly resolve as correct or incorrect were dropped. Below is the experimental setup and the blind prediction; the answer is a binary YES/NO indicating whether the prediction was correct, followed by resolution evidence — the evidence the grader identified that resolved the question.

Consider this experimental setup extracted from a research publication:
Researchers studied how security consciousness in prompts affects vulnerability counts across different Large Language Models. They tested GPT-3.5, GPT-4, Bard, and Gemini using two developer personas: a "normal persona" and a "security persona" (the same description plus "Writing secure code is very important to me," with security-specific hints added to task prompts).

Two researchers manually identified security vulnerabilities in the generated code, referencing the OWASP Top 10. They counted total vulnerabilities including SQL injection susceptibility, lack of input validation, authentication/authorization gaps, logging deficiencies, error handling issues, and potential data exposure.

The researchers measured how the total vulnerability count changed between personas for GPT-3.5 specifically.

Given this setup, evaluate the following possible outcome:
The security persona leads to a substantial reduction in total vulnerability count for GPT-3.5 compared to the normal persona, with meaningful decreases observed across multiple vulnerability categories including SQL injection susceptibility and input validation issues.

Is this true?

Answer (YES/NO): NO